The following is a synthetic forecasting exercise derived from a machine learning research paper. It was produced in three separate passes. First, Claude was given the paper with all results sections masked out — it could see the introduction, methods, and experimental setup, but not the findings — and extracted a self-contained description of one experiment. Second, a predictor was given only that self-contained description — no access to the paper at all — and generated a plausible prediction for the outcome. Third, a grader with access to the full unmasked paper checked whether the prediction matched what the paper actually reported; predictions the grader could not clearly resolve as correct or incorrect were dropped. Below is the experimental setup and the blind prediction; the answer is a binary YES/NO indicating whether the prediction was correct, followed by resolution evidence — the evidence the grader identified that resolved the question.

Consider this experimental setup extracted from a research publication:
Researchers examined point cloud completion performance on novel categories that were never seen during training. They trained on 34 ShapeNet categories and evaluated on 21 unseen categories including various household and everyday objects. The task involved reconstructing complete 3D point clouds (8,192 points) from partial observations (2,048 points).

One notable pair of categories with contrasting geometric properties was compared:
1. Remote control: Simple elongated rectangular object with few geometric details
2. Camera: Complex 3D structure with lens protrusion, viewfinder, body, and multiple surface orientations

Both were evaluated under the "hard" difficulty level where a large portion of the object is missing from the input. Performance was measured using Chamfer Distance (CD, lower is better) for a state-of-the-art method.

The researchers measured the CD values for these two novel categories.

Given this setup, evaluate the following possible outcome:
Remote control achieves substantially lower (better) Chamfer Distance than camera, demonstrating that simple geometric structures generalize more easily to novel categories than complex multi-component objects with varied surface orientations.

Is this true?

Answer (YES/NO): YES